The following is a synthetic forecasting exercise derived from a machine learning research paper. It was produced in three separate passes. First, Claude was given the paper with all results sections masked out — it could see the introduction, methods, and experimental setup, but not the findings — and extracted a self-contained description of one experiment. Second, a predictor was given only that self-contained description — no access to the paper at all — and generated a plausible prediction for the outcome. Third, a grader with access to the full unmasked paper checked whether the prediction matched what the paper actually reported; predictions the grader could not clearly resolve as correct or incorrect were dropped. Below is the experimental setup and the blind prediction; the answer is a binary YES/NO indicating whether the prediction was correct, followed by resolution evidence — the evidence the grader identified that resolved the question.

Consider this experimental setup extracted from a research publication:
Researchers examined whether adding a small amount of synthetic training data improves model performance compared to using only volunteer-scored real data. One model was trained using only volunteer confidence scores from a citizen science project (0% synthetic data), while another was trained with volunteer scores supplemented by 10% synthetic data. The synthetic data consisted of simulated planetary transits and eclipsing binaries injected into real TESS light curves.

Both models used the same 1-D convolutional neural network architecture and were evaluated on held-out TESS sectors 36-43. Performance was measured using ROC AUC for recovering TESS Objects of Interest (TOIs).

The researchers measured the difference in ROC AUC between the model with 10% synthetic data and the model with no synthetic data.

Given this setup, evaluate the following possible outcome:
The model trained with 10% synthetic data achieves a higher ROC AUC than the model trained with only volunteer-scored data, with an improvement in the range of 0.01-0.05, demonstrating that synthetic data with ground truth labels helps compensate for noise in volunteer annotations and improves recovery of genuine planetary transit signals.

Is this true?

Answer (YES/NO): YES